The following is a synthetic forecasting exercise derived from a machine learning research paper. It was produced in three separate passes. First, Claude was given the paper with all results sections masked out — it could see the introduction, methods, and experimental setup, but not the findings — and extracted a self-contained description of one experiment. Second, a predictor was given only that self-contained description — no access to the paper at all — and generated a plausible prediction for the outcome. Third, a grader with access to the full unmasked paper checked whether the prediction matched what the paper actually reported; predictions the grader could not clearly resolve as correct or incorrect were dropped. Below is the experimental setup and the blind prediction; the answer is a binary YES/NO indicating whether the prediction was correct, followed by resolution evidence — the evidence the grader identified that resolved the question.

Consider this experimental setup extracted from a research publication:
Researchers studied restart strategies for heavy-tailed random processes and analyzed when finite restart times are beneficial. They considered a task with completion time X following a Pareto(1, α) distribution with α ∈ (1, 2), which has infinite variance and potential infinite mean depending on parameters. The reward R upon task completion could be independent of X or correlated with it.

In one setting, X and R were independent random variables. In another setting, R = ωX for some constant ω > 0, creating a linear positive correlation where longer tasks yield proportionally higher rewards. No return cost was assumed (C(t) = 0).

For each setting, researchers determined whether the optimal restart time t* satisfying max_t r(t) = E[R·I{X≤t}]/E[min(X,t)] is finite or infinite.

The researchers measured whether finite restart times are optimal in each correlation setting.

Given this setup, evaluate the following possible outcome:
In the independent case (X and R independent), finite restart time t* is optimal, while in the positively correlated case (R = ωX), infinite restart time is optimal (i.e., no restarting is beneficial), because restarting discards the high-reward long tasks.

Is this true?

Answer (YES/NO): YES